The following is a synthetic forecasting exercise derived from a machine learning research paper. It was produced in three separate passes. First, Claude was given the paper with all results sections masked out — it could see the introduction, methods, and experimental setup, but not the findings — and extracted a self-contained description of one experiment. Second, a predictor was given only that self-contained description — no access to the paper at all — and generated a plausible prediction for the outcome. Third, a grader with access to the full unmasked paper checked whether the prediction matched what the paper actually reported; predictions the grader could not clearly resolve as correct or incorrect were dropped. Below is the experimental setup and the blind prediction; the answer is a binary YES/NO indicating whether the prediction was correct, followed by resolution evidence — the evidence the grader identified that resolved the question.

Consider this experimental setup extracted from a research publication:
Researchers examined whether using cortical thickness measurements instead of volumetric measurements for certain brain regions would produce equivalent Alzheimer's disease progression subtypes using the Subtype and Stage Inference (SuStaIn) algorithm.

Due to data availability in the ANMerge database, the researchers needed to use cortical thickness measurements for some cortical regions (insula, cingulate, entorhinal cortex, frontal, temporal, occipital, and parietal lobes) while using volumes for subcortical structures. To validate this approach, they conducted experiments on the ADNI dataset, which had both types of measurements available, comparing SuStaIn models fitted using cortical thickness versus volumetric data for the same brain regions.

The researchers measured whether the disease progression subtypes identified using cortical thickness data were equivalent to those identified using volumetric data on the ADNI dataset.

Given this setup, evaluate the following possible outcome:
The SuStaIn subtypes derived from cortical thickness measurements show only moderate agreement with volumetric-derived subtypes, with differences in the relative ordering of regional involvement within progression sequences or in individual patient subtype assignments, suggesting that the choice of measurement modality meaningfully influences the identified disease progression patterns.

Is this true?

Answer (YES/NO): NO